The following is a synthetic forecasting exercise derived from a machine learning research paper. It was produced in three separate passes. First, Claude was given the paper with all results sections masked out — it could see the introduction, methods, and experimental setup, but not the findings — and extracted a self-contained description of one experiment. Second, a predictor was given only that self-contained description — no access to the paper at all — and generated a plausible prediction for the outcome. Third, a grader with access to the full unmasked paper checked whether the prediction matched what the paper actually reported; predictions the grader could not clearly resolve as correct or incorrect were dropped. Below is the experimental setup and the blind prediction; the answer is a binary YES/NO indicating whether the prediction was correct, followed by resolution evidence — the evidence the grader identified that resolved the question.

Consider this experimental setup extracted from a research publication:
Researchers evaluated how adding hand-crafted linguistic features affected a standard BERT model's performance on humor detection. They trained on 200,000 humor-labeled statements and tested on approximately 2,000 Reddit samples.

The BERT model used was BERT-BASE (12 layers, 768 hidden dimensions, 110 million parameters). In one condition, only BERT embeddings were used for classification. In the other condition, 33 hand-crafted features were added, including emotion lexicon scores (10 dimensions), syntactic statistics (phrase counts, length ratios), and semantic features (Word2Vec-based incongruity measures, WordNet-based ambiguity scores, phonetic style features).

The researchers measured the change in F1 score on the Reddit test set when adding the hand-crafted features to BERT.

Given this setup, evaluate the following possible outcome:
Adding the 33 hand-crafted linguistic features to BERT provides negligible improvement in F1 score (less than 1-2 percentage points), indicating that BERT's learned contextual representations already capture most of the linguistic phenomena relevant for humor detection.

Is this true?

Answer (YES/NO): NO